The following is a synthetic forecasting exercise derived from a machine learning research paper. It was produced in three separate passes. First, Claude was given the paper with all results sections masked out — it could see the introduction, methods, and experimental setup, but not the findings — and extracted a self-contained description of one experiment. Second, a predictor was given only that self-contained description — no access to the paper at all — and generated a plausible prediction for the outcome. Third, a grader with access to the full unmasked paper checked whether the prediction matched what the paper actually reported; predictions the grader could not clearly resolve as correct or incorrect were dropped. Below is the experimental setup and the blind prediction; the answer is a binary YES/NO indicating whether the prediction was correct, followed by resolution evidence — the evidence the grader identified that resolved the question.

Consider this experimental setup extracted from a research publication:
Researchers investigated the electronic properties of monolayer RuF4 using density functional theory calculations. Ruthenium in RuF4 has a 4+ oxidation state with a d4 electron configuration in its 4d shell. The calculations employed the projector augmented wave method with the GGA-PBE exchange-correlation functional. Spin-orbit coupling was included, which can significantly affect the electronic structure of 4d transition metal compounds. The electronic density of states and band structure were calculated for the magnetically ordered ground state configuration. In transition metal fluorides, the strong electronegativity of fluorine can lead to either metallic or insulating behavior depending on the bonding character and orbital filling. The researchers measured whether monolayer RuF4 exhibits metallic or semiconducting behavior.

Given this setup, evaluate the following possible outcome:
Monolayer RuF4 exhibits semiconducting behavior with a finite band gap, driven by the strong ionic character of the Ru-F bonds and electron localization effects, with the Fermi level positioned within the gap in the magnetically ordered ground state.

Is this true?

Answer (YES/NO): YES